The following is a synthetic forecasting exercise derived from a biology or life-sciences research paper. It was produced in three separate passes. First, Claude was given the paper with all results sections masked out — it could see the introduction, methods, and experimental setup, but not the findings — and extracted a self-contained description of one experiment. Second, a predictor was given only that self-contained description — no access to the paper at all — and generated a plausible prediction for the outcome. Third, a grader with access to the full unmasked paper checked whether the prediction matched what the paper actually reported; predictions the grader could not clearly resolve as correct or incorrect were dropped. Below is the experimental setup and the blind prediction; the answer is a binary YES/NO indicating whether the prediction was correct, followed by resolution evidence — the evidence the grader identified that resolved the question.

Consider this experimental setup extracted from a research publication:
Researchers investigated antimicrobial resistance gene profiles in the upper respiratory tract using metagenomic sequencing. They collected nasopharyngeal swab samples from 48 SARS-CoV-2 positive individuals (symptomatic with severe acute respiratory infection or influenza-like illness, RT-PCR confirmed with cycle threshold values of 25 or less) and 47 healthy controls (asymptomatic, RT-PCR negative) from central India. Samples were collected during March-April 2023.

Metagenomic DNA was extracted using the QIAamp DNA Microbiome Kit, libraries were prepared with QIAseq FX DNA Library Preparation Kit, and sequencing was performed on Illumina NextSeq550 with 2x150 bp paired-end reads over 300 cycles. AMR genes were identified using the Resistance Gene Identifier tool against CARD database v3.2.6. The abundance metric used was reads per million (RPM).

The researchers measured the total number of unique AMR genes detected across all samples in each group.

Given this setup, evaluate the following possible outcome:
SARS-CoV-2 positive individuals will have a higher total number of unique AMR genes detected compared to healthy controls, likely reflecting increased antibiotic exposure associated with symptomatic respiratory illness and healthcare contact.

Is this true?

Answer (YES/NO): YES